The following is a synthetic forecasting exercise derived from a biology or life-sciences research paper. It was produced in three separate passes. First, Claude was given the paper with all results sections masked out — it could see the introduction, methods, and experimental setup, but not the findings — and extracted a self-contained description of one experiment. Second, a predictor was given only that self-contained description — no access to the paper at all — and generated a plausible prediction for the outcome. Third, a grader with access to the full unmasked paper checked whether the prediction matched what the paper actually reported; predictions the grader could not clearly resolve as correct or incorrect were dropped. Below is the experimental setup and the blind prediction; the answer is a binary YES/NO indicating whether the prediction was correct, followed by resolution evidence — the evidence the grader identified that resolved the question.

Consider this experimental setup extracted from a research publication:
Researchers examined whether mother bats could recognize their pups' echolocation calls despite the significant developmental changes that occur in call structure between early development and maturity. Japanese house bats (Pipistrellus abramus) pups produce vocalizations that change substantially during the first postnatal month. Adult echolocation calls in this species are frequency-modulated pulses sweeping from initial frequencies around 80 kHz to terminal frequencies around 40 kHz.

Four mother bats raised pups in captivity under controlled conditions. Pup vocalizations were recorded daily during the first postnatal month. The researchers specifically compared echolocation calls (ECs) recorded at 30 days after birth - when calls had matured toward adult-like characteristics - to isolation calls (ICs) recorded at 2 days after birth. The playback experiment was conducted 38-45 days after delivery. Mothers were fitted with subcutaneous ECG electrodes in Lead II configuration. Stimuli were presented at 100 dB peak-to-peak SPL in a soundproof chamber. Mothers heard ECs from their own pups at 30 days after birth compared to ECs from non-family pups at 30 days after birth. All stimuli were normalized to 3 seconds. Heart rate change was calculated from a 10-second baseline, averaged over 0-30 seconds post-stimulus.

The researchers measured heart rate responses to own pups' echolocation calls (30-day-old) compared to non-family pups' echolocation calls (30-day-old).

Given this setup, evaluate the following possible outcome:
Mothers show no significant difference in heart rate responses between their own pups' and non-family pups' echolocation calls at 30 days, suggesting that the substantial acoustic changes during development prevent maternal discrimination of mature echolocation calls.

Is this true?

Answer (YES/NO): NO